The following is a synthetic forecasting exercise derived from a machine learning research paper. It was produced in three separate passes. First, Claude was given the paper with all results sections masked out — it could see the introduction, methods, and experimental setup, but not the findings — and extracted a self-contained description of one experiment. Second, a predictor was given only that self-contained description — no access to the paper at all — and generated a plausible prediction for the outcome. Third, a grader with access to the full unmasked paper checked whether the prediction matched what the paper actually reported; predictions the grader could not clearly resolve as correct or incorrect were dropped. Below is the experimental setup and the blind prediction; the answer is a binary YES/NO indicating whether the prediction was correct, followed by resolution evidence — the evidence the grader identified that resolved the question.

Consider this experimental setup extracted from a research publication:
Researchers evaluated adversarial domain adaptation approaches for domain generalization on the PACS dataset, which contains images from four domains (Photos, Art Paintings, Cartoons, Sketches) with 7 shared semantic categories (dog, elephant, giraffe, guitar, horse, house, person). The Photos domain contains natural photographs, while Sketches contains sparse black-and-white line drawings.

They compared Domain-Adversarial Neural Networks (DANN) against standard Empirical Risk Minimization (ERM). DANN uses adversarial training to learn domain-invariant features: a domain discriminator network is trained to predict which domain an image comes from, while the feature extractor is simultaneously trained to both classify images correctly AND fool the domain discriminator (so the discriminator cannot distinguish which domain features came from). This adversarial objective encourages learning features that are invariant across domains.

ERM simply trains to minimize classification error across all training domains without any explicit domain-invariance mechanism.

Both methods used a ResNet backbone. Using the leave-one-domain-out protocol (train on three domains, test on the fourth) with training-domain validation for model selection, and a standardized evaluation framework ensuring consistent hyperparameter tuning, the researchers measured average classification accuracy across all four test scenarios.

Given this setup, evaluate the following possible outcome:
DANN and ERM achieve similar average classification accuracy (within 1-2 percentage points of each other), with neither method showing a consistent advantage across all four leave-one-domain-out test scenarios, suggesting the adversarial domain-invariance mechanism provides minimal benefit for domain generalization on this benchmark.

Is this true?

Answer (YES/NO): NO